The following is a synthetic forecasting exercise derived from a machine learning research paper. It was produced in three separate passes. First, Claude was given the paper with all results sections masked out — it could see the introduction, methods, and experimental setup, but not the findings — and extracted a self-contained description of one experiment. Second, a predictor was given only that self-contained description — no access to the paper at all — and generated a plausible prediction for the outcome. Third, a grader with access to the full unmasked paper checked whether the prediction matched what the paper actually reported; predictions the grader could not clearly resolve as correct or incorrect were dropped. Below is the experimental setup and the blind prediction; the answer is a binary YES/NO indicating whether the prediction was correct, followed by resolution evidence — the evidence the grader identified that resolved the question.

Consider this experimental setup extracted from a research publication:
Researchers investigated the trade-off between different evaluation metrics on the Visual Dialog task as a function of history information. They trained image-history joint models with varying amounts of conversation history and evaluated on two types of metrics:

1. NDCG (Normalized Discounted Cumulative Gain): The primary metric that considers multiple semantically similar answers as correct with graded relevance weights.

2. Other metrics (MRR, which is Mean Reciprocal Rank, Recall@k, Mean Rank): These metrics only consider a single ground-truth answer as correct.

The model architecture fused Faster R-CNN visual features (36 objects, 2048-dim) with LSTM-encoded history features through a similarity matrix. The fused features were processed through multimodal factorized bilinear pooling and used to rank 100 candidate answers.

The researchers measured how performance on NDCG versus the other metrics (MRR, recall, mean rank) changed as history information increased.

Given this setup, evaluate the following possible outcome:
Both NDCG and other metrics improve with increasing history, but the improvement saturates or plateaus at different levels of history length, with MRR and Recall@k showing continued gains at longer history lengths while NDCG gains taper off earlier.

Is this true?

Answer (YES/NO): NO